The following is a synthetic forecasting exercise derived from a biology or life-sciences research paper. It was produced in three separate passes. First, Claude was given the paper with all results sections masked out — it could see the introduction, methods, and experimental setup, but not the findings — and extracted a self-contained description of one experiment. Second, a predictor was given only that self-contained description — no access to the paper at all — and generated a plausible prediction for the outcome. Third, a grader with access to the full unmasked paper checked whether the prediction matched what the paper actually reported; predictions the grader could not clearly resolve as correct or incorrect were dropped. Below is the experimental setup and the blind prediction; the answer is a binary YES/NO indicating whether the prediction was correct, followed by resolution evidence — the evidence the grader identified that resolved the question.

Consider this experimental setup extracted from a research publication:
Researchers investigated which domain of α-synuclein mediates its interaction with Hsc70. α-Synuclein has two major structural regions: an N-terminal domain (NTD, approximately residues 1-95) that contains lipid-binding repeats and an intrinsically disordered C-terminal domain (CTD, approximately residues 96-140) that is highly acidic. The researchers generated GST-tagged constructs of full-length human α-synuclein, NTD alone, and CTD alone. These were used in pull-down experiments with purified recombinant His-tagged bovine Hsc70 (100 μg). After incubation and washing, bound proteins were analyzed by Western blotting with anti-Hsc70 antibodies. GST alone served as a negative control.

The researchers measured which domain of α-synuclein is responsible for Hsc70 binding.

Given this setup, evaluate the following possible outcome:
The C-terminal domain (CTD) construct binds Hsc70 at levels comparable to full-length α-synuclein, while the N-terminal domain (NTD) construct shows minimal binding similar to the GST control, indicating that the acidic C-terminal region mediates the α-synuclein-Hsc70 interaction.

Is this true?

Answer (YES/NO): NO